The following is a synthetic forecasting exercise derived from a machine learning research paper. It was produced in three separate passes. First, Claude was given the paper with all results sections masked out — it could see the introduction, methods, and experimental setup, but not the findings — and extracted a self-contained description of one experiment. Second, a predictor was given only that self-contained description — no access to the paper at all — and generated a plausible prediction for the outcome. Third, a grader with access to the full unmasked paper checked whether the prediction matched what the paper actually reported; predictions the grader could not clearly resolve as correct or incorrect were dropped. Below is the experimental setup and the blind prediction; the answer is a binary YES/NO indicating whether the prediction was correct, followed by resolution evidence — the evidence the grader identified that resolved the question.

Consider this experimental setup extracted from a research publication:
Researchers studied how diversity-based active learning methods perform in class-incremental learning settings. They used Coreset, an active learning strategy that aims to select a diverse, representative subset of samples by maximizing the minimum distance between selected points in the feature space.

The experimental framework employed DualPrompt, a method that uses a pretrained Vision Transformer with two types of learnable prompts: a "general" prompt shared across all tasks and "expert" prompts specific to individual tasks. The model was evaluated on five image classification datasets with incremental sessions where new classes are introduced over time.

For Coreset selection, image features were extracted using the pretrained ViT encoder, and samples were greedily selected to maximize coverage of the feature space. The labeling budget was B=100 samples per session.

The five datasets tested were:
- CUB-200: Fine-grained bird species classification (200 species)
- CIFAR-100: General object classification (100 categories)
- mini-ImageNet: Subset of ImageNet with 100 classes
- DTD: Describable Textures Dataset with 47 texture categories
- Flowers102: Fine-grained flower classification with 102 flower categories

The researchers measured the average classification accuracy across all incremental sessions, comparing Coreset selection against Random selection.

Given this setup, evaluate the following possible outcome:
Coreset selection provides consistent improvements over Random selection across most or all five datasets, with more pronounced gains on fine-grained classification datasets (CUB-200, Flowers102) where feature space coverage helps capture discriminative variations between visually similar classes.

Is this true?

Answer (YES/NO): NO